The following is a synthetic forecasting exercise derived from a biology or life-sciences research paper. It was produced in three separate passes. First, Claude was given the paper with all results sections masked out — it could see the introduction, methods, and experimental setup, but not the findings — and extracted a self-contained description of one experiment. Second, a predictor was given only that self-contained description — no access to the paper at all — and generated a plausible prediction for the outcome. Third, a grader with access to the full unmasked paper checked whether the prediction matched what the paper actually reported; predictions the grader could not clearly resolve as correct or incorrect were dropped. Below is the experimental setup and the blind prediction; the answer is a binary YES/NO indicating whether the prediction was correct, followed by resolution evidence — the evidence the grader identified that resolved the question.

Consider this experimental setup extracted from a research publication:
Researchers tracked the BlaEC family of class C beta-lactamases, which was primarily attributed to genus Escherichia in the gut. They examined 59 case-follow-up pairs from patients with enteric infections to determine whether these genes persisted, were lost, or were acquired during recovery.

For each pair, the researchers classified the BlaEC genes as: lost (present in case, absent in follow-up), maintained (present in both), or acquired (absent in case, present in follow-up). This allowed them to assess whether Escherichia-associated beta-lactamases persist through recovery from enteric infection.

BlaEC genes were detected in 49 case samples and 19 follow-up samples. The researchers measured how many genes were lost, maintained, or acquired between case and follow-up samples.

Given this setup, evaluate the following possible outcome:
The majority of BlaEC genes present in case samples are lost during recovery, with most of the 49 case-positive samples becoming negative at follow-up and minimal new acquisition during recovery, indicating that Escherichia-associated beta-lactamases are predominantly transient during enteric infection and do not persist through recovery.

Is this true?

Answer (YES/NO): YES